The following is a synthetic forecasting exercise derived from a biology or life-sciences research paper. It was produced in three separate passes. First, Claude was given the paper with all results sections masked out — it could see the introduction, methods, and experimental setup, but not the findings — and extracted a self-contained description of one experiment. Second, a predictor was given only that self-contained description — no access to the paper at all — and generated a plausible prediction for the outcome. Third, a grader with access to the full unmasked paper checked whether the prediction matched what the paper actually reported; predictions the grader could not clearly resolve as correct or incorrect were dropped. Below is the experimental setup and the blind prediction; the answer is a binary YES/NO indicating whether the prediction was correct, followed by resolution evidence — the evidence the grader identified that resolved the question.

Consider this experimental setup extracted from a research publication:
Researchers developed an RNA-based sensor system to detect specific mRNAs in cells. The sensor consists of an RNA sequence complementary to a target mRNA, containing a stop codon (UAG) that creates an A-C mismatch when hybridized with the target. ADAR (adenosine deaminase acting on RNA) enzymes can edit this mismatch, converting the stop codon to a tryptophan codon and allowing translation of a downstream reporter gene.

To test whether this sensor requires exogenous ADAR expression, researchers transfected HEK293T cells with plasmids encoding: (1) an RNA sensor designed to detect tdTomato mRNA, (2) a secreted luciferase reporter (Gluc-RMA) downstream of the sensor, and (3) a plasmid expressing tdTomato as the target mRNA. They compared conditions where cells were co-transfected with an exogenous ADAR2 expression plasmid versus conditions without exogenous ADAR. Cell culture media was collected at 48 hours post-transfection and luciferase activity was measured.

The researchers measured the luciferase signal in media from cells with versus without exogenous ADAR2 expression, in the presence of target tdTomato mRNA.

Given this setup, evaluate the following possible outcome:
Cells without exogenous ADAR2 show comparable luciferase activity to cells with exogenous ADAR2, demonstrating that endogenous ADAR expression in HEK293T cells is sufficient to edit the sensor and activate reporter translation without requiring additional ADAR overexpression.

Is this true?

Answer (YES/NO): NO